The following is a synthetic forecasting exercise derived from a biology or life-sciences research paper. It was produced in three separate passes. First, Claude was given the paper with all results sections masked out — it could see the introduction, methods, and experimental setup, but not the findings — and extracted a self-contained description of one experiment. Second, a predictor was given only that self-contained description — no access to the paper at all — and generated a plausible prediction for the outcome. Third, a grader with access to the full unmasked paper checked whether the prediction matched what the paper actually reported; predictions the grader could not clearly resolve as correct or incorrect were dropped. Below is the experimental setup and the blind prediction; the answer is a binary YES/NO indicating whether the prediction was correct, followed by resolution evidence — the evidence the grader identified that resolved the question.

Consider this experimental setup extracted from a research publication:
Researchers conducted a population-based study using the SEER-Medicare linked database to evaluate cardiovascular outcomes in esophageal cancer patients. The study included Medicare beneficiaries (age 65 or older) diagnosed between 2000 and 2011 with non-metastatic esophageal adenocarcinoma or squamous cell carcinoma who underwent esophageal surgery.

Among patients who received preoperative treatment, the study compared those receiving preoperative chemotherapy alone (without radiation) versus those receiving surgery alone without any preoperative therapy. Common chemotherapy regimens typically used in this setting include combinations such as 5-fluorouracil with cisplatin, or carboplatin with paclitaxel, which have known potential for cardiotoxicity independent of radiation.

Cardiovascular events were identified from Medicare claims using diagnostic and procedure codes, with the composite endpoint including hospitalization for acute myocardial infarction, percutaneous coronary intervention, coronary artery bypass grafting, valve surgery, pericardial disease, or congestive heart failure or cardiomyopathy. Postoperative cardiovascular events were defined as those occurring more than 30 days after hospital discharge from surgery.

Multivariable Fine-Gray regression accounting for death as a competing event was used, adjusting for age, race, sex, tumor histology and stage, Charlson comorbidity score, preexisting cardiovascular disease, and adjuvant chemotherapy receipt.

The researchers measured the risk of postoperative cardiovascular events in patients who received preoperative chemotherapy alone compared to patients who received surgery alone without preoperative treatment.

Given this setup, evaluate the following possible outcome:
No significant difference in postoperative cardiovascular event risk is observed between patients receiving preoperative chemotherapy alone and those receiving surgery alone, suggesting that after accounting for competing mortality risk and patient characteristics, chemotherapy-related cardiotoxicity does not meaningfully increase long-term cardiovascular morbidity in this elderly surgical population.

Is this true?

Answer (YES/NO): YES